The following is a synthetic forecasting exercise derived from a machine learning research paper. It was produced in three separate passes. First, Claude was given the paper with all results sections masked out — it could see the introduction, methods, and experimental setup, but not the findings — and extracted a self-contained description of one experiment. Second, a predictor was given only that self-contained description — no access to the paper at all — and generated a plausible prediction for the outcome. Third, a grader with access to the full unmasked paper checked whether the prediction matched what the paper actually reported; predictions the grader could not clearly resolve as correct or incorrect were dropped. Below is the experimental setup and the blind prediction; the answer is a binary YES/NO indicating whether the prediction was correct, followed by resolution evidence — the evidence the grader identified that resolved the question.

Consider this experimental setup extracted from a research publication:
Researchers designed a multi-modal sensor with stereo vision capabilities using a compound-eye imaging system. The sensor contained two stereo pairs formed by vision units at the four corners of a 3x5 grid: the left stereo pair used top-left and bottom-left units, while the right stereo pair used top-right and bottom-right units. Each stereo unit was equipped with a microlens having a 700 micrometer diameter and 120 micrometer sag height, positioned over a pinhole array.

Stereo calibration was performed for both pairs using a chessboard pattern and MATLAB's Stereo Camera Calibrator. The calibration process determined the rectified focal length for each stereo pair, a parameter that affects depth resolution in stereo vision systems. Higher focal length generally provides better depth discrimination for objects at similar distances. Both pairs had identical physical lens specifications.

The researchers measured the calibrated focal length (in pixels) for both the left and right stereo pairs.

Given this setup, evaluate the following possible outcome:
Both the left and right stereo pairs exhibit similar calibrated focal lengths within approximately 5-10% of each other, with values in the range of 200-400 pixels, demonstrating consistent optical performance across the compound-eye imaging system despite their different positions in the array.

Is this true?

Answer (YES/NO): NO